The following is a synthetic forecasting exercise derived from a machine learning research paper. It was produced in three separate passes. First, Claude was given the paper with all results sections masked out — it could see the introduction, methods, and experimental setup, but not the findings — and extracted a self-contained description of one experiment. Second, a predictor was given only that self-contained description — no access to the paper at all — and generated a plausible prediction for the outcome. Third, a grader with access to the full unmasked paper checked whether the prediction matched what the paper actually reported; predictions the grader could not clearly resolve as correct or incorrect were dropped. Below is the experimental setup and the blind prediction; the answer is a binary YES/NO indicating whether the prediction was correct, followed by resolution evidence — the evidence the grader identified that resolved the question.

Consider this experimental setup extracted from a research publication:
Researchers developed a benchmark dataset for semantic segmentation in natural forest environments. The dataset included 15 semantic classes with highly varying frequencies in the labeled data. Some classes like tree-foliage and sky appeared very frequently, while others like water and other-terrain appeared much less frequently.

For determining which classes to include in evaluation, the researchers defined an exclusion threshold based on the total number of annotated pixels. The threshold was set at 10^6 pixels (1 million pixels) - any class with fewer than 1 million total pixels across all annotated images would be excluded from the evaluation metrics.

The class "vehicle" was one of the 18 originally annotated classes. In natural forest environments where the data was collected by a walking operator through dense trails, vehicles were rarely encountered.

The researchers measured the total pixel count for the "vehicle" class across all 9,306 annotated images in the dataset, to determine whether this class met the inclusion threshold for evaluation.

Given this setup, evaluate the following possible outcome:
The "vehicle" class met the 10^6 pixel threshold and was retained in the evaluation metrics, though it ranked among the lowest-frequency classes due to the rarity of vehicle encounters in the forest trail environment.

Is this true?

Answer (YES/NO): NO